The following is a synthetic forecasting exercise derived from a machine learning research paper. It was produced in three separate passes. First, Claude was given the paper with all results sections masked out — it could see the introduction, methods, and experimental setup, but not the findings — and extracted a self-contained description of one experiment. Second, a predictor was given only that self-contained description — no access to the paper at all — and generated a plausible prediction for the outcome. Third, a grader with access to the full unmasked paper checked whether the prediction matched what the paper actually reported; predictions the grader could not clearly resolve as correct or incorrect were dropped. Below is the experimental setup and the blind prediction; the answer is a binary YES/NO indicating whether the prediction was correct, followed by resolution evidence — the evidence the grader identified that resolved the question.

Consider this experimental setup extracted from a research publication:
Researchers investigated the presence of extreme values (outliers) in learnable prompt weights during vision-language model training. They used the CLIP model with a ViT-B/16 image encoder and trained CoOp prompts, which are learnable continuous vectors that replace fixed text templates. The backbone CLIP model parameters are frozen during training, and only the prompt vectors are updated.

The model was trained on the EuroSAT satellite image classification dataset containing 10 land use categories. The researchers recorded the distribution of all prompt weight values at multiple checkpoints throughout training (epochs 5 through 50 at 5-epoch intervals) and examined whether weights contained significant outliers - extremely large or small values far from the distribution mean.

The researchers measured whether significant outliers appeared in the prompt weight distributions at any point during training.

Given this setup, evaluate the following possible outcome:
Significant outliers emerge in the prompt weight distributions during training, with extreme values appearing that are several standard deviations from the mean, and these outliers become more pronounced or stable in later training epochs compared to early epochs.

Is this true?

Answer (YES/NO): NO